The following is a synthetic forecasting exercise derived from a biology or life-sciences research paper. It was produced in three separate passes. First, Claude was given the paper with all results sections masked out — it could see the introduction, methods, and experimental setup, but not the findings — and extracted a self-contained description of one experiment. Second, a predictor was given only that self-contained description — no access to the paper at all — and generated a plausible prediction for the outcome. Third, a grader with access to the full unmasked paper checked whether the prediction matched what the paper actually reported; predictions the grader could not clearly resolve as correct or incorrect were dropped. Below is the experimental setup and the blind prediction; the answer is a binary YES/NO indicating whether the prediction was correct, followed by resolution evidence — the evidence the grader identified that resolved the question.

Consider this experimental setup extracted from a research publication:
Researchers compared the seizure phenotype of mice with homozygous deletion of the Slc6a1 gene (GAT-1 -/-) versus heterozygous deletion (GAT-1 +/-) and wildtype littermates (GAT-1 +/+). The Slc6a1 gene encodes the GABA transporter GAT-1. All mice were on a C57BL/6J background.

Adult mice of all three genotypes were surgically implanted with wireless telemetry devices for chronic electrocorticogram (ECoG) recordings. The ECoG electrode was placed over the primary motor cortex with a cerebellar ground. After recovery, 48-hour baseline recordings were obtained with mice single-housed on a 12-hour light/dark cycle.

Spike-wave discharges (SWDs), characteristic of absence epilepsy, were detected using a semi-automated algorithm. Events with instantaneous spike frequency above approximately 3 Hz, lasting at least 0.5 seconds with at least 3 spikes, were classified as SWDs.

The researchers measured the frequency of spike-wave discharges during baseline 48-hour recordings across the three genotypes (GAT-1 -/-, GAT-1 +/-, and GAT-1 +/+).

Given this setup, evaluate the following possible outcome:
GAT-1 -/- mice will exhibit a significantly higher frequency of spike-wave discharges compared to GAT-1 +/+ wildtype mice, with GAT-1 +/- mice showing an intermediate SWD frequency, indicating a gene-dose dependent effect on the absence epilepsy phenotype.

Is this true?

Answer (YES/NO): YES